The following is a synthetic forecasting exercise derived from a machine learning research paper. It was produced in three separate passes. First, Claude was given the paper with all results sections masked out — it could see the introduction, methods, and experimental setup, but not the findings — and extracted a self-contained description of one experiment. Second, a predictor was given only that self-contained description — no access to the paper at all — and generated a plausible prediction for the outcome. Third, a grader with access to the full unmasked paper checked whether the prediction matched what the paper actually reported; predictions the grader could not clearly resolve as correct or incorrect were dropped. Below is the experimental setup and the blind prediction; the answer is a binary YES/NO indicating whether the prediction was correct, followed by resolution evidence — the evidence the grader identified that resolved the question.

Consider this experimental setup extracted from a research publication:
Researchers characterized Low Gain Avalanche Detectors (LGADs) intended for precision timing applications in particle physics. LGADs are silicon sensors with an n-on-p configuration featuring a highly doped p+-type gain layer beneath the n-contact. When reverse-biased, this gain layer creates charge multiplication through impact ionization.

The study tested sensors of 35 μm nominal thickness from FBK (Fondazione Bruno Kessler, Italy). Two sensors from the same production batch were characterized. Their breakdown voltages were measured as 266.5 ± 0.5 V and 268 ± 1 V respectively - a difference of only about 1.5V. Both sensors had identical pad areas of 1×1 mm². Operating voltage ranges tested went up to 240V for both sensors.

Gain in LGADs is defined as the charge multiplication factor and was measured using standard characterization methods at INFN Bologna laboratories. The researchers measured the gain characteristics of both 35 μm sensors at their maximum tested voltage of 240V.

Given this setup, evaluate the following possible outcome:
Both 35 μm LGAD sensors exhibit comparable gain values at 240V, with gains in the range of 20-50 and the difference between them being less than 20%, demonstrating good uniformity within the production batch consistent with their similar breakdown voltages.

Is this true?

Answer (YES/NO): NO